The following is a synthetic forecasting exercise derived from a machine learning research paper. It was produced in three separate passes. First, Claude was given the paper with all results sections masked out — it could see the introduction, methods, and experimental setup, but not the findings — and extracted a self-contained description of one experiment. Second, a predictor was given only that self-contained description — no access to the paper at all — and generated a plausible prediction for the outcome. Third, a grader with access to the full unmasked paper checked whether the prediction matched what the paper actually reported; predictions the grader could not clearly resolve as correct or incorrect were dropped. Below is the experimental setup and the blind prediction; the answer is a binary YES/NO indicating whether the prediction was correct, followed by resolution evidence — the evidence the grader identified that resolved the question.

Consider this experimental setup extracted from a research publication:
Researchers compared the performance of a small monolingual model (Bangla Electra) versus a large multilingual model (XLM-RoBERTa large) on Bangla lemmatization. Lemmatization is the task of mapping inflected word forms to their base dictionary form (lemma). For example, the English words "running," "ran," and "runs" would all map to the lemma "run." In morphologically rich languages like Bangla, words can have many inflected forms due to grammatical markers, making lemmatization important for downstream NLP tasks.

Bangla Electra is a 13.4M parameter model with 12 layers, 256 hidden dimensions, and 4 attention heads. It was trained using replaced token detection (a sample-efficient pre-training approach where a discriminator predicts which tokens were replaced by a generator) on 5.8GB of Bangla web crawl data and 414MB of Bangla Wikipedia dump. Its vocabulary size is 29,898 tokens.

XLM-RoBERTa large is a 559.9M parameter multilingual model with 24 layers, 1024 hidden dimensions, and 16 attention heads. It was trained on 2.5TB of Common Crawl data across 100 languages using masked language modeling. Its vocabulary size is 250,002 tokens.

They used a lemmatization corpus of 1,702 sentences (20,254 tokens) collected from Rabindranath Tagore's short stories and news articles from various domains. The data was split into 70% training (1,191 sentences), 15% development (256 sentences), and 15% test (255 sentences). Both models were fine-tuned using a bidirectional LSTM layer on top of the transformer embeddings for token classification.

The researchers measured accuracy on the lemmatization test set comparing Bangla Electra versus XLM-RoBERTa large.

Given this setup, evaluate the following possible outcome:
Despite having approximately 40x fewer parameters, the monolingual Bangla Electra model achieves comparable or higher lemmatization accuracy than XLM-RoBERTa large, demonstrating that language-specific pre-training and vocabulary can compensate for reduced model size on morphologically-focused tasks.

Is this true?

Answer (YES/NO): NO